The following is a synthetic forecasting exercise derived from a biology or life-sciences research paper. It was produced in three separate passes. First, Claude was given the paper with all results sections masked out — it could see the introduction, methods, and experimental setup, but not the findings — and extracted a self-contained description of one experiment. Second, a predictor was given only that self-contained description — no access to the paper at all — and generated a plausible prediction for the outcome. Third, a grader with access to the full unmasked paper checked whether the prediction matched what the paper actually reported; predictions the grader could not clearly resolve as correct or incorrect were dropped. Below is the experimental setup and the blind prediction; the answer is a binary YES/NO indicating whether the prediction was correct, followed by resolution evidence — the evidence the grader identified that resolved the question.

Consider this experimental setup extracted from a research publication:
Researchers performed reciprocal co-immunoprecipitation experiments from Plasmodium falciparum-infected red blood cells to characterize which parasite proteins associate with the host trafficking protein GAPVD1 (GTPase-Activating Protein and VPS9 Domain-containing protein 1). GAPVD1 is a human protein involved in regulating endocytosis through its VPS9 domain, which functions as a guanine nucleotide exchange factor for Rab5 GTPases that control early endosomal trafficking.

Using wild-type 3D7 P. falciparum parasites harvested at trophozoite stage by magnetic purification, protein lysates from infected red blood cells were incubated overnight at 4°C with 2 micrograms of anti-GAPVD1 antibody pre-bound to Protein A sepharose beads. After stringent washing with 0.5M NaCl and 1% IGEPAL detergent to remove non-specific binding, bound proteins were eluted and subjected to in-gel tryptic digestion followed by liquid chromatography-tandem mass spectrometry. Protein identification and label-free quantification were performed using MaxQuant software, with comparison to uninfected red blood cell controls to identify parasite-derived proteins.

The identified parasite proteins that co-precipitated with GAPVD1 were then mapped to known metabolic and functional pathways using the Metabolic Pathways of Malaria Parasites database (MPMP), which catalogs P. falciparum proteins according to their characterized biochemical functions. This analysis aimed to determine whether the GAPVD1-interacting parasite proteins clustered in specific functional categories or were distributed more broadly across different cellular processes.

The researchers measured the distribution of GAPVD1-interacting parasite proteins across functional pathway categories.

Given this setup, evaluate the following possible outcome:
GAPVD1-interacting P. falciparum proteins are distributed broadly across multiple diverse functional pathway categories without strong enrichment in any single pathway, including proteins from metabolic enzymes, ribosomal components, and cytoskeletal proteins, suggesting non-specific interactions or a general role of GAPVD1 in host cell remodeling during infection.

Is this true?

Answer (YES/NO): NO